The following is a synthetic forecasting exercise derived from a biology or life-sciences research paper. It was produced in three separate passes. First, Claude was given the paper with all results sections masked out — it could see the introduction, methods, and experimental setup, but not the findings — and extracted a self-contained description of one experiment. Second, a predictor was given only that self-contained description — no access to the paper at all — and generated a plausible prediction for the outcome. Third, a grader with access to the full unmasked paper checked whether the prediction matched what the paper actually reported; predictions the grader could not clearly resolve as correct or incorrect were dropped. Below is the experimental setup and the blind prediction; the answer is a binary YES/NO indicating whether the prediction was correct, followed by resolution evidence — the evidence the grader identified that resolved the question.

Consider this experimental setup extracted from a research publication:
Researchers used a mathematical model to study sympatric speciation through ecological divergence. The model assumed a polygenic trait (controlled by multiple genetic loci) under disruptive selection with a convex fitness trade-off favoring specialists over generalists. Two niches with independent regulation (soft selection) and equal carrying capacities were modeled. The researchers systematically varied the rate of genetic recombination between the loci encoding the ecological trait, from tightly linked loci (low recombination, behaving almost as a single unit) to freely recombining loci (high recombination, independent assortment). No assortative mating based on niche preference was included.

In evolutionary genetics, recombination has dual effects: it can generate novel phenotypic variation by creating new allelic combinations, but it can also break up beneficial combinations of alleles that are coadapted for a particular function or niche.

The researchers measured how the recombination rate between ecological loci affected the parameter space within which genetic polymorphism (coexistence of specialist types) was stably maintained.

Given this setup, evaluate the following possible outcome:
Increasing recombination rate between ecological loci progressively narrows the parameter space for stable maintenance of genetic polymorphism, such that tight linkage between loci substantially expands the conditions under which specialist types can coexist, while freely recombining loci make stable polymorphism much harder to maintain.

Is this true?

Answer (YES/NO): YES